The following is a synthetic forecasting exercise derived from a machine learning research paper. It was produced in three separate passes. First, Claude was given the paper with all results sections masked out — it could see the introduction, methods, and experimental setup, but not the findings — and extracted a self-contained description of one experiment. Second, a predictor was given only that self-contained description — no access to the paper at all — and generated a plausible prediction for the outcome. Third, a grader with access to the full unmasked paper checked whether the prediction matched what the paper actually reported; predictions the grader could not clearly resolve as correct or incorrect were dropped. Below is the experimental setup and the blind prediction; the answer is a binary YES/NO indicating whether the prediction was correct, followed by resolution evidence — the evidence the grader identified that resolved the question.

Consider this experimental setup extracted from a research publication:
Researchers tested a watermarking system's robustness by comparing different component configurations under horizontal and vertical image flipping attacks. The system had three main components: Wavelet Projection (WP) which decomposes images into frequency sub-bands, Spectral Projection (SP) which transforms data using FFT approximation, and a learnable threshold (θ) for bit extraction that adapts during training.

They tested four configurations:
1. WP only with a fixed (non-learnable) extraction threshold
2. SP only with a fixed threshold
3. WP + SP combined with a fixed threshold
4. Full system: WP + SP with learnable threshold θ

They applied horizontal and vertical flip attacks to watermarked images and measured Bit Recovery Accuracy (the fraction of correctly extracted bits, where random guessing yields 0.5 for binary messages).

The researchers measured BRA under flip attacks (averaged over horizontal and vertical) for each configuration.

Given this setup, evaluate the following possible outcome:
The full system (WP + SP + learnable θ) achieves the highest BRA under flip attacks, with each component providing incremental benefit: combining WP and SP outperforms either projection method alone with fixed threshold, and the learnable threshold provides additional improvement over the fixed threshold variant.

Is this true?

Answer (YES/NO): YES